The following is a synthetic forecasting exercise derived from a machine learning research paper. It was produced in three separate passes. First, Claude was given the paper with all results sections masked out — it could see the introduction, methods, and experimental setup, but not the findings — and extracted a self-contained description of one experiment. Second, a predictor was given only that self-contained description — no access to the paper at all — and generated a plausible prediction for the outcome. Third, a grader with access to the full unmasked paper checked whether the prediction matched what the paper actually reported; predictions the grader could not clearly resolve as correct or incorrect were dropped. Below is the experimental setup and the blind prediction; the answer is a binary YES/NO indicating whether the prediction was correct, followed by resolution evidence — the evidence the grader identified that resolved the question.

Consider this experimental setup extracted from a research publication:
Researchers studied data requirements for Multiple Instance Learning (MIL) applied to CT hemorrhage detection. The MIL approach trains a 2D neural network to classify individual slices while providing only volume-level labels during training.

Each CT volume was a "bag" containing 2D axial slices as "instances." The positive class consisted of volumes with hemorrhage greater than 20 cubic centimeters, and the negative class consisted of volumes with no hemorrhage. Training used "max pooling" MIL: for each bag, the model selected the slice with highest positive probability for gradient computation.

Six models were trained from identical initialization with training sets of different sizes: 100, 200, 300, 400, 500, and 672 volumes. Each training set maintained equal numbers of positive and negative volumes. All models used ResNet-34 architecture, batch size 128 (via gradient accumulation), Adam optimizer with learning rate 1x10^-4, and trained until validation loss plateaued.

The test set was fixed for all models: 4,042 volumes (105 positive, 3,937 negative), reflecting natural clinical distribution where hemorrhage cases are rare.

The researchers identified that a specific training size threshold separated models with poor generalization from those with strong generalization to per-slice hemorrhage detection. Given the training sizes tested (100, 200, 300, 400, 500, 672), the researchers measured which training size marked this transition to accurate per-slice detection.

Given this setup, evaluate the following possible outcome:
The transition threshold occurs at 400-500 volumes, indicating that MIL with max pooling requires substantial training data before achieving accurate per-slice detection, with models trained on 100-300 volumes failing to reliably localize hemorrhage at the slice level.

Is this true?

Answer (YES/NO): NO